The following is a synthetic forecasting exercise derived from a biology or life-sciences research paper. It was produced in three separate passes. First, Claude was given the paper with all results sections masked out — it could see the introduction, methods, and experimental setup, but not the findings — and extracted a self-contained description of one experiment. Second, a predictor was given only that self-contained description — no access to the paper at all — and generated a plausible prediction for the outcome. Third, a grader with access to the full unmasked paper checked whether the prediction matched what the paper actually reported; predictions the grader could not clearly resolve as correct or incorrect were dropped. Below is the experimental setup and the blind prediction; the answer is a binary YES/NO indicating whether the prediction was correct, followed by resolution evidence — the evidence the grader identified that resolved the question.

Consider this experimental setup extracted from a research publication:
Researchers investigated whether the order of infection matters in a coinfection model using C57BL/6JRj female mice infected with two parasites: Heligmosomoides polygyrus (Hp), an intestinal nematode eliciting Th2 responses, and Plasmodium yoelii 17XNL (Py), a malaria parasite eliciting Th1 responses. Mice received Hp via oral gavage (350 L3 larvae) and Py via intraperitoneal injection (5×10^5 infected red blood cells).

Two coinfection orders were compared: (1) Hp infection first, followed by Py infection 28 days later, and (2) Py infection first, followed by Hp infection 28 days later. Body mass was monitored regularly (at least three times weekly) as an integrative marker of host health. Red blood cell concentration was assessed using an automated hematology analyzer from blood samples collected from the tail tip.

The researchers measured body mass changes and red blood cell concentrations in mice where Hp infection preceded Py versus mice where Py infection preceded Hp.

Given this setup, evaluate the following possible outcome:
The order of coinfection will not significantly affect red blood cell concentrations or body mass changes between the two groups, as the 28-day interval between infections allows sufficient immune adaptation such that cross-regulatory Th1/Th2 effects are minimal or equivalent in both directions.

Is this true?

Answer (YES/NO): NO